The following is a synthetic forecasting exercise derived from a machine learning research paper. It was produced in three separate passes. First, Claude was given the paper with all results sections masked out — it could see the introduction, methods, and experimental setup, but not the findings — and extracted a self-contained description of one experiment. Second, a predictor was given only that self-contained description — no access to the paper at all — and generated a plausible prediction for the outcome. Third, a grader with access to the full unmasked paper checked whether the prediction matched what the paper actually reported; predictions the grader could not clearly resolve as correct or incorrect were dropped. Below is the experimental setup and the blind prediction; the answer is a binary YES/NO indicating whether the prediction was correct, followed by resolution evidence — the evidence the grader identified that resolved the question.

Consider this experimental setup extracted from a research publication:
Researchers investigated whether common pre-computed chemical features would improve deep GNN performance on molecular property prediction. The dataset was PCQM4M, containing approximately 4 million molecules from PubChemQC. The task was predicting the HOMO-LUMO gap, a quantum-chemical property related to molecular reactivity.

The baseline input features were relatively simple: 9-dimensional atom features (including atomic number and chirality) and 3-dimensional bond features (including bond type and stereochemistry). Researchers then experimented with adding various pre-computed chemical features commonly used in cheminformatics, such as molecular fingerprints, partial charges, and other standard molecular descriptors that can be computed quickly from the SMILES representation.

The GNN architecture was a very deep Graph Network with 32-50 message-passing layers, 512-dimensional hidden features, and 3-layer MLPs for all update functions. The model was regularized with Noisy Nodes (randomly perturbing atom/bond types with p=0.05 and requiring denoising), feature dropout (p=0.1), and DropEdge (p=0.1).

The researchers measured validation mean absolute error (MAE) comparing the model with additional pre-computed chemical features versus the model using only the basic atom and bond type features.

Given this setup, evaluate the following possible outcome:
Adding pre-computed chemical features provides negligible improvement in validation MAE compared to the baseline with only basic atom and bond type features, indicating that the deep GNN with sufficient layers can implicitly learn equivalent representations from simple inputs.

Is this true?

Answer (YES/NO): YES